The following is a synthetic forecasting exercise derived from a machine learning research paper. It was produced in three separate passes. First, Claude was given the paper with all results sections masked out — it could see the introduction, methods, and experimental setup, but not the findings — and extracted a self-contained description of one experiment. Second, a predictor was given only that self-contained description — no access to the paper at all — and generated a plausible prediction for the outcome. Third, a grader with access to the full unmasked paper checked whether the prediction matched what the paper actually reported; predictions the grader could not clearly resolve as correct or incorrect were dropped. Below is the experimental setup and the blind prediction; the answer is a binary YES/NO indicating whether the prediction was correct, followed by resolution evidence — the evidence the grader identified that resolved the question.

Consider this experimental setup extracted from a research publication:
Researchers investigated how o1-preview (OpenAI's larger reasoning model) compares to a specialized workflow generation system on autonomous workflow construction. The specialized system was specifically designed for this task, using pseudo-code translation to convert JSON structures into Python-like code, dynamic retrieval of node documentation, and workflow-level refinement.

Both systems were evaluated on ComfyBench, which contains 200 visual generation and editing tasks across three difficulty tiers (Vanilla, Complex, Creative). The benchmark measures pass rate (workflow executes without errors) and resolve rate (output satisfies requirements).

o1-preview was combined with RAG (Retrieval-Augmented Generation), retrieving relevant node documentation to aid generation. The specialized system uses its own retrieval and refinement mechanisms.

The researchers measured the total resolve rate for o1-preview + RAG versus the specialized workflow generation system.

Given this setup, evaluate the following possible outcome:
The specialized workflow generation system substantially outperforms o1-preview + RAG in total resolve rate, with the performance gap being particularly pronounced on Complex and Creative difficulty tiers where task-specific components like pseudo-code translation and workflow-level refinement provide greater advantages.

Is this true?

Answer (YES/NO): NO